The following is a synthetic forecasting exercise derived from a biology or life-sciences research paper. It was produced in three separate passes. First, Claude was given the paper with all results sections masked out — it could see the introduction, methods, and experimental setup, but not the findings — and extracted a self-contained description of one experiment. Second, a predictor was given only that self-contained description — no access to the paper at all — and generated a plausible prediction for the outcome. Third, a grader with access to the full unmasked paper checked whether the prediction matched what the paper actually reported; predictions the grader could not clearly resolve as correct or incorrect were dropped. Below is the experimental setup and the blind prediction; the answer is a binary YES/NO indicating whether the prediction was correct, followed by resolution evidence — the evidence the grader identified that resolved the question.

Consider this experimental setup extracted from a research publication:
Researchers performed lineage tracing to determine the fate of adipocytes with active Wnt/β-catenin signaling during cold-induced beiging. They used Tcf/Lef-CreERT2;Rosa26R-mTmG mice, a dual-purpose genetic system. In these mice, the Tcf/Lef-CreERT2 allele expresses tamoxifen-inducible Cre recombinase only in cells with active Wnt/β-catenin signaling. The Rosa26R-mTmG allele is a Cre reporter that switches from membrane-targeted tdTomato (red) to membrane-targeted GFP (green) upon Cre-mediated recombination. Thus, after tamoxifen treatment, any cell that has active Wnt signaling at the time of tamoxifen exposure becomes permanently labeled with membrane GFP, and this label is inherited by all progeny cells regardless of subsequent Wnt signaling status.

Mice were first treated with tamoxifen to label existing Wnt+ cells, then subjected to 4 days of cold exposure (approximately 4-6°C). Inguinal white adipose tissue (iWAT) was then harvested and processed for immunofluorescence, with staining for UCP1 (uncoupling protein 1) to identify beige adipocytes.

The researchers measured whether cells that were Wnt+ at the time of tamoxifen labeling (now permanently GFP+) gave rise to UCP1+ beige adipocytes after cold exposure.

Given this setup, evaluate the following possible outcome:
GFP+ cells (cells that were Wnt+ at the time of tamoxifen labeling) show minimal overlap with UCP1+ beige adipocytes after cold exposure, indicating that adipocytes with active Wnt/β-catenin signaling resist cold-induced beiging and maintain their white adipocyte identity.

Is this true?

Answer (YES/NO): NO